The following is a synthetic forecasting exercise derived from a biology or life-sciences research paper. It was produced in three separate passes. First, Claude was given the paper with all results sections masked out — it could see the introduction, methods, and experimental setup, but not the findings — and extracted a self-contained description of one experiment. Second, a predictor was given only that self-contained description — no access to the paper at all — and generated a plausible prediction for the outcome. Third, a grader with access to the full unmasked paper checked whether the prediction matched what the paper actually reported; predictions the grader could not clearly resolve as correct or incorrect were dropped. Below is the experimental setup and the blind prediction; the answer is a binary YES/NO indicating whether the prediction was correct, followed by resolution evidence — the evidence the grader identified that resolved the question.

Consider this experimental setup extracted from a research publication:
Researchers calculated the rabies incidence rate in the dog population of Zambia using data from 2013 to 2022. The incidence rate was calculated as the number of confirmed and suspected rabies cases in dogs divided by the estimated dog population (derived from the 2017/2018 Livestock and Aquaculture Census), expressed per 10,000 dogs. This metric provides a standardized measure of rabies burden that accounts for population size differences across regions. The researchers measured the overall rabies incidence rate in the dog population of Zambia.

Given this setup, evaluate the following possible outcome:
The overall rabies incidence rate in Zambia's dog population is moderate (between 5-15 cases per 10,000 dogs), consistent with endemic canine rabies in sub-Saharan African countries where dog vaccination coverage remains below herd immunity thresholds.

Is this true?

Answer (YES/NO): NO